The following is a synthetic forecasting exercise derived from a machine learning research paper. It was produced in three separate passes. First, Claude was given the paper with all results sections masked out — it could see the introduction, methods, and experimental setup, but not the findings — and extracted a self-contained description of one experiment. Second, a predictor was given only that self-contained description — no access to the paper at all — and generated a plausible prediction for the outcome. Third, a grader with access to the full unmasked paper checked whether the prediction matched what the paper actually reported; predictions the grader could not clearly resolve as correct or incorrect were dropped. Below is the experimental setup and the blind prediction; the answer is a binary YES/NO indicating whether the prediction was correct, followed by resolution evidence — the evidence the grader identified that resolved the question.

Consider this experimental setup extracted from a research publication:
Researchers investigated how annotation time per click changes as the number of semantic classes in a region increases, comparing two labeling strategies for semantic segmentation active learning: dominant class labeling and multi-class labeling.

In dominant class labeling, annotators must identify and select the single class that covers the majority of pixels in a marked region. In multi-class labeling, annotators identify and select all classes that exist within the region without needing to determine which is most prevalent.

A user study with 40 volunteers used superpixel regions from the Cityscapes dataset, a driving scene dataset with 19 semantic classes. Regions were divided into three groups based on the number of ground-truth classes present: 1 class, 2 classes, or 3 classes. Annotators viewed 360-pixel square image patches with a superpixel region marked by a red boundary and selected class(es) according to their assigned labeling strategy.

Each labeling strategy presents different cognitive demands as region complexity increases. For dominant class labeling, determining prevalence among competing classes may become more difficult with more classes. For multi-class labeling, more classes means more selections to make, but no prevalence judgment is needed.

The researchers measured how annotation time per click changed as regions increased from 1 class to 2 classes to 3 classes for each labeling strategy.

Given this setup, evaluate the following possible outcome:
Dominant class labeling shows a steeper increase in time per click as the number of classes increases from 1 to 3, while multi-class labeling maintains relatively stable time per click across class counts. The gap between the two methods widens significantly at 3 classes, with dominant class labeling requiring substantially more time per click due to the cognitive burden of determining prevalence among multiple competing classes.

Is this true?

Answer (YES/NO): NO